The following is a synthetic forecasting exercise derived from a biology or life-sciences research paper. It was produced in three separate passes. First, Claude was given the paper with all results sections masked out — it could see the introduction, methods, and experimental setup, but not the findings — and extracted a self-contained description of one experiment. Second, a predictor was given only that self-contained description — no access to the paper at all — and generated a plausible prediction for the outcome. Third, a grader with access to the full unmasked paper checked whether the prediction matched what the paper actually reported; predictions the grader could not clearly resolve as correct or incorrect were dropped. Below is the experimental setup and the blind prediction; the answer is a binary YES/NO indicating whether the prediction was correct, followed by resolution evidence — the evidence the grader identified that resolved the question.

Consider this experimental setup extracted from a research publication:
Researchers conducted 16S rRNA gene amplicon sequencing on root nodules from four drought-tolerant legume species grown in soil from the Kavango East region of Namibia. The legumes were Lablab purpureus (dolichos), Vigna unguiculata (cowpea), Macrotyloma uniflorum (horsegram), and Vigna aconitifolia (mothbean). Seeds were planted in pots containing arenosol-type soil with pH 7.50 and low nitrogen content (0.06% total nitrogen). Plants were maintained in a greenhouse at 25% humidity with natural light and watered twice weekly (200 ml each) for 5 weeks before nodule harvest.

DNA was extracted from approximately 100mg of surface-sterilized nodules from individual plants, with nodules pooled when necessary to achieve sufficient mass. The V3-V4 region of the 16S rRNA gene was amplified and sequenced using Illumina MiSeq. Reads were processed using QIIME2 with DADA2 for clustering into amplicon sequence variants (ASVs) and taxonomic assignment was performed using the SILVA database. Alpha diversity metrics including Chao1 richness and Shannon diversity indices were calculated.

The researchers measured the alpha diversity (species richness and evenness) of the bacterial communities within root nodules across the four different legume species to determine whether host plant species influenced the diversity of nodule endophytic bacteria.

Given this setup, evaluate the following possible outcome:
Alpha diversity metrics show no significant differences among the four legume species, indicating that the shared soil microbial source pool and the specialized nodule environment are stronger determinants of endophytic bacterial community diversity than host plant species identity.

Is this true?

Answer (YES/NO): NO